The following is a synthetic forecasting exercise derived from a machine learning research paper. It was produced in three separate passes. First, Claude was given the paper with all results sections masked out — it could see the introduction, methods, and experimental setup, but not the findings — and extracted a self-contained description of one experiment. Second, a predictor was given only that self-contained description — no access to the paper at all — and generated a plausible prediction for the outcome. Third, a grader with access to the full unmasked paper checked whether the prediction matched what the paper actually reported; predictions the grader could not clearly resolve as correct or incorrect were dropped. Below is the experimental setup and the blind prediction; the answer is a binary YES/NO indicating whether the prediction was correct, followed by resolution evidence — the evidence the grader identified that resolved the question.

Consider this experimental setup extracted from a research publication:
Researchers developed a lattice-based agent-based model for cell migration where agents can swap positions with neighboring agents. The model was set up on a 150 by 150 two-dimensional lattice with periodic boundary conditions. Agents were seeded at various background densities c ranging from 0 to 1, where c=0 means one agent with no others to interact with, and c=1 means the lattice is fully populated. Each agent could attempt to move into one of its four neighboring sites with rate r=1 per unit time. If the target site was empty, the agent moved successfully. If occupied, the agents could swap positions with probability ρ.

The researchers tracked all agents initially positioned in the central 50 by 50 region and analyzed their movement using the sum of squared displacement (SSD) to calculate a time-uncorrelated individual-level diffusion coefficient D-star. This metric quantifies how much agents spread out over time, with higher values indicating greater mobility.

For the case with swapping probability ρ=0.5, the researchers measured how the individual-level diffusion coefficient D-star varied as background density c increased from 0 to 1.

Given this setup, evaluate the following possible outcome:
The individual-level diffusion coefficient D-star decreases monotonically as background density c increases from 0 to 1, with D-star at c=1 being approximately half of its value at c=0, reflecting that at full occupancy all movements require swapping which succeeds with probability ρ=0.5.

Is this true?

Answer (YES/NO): NO